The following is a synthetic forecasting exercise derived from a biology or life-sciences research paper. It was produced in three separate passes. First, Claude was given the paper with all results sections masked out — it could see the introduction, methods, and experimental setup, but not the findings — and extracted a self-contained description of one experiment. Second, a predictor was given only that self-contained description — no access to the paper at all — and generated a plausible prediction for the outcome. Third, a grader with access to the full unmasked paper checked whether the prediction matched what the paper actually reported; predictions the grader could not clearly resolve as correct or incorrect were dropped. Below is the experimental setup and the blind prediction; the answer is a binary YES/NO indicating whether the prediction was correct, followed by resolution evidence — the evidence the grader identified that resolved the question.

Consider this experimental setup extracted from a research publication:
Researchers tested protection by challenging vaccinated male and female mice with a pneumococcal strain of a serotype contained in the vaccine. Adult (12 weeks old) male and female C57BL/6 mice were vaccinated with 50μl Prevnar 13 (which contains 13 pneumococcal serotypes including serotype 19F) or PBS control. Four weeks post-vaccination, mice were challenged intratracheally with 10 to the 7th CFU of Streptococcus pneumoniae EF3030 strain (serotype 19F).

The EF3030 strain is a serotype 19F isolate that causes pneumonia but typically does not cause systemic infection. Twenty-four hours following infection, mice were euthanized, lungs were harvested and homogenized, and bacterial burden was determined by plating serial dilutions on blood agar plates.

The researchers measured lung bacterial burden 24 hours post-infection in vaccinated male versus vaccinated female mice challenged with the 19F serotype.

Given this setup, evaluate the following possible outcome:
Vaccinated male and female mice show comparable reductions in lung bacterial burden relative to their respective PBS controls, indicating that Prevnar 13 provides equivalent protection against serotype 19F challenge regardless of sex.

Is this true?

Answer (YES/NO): NO